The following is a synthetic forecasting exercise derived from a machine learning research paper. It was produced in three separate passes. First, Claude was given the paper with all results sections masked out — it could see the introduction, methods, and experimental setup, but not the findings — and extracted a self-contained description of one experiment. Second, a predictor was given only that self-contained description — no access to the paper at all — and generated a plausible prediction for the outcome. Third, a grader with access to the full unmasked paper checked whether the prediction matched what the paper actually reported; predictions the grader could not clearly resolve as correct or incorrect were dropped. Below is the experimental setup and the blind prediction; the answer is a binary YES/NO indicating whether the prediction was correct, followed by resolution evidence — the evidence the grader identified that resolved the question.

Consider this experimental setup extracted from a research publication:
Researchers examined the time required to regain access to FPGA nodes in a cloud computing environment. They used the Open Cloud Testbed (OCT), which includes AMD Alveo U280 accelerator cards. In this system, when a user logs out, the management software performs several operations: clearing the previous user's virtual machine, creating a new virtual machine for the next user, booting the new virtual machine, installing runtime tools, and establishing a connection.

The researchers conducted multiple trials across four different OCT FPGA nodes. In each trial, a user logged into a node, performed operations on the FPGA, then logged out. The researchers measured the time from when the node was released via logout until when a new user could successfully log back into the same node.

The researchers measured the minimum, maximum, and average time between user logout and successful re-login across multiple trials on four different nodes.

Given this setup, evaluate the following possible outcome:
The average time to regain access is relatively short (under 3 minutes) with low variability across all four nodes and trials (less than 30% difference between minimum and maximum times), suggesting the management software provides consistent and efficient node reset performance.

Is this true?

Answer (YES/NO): NO